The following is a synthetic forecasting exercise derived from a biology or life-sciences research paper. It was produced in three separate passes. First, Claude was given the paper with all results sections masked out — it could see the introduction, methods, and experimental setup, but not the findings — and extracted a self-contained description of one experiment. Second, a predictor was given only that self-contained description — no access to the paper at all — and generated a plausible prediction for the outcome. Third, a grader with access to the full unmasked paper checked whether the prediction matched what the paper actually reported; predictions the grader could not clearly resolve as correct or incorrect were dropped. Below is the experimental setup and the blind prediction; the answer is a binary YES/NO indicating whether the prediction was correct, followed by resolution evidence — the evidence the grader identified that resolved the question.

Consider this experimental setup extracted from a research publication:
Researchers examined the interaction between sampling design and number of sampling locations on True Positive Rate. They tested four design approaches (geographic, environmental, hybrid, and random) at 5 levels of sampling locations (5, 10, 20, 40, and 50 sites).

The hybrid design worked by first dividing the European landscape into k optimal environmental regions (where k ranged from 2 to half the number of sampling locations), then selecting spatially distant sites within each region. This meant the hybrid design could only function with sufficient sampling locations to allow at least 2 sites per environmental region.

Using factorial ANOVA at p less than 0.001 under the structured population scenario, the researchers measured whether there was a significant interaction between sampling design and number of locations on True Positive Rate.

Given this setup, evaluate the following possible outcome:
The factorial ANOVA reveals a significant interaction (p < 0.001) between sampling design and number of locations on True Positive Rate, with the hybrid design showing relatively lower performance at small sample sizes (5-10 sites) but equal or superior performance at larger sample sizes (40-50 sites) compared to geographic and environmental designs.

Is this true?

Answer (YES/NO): NO